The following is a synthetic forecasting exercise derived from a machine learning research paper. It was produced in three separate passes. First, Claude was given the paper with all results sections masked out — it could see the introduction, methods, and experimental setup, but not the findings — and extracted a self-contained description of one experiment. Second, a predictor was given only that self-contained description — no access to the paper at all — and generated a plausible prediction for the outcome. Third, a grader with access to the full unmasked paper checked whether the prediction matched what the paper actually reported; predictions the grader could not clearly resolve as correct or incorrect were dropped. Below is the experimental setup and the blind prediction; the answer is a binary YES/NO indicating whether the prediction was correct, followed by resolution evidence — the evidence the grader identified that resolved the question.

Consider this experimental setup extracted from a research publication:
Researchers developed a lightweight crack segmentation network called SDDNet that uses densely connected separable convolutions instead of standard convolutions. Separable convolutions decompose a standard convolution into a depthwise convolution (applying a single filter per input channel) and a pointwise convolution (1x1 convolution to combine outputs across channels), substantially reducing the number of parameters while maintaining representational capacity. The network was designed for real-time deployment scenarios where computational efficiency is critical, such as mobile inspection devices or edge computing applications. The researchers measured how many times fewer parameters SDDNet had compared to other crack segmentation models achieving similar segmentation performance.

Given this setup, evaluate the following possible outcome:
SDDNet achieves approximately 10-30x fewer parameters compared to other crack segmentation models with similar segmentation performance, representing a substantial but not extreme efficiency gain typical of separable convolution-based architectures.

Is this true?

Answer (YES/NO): NO